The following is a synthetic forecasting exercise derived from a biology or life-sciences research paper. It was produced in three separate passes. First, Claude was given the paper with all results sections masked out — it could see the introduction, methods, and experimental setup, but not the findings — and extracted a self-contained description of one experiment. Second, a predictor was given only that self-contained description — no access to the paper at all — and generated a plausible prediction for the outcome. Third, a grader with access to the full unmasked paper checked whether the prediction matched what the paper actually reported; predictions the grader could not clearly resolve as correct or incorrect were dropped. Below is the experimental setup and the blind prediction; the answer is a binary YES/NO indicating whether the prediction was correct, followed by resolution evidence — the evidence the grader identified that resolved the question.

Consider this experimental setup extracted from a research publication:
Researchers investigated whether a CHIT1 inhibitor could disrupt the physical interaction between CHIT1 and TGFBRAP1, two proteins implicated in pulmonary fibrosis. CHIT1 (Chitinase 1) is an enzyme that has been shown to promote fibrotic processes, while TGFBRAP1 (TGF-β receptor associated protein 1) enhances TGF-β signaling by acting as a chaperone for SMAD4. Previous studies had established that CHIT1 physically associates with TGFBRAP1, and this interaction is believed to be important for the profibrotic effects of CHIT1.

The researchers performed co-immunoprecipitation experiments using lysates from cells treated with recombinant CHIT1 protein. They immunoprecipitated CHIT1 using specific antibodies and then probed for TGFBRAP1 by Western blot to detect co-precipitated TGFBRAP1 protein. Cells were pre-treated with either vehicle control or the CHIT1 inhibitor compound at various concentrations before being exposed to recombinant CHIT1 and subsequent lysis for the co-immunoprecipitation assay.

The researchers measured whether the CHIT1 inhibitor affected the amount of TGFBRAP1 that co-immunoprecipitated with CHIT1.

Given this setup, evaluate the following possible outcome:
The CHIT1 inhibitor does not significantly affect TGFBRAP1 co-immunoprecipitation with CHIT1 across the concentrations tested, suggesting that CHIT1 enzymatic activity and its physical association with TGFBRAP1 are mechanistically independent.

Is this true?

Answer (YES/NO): NO